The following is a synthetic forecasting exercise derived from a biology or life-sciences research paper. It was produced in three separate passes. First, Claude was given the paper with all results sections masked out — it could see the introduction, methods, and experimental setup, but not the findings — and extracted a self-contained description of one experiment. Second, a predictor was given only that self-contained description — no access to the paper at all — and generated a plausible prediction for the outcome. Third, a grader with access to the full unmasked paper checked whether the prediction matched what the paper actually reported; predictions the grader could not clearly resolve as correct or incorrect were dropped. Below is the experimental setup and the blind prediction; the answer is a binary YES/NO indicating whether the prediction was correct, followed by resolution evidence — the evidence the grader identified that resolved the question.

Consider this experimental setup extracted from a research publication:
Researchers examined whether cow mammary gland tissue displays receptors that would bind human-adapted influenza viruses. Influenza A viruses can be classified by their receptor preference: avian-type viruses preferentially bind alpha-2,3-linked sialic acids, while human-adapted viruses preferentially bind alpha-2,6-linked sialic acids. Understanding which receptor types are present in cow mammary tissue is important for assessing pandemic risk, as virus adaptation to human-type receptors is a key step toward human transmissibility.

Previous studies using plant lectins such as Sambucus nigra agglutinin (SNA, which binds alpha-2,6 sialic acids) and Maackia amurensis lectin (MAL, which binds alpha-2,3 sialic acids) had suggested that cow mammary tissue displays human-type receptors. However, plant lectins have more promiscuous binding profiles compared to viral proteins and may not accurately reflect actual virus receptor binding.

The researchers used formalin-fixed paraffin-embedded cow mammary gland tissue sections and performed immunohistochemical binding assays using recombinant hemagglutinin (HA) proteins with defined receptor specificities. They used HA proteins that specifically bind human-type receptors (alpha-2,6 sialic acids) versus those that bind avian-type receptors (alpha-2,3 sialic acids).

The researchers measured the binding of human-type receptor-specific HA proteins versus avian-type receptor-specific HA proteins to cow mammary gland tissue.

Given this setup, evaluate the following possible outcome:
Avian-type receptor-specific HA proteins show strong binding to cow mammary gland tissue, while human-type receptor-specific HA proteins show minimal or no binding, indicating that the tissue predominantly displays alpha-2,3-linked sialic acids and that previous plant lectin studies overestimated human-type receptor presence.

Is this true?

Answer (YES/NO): YES